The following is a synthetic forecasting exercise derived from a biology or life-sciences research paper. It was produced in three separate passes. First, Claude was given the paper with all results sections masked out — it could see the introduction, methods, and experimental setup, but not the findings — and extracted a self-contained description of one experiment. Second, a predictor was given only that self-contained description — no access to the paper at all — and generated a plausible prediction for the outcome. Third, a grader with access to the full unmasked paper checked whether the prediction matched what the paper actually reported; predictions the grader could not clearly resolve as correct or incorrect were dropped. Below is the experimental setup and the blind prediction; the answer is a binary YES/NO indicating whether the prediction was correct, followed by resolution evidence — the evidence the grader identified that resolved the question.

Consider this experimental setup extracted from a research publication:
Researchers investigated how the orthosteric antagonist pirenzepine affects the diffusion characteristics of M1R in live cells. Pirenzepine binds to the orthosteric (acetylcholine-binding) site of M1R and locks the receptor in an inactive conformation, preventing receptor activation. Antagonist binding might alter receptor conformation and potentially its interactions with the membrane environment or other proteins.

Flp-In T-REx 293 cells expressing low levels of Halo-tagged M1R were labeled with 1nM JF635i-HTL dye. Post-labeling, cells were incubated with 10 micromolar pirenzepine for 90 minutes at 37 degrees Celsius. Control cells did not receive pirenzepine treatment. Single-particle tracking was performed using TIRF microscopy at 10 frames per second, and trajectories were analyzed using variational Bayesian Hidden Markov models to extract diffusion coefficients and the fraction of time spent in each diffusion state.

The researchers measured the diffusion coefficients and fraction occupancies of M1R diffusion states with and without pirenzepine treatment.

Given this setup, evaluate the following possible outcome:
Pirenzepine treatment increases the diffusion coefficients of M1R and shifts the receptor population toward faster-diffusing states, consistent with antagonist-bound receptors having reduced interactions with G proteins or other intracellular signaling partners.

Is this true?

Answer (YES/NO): NO